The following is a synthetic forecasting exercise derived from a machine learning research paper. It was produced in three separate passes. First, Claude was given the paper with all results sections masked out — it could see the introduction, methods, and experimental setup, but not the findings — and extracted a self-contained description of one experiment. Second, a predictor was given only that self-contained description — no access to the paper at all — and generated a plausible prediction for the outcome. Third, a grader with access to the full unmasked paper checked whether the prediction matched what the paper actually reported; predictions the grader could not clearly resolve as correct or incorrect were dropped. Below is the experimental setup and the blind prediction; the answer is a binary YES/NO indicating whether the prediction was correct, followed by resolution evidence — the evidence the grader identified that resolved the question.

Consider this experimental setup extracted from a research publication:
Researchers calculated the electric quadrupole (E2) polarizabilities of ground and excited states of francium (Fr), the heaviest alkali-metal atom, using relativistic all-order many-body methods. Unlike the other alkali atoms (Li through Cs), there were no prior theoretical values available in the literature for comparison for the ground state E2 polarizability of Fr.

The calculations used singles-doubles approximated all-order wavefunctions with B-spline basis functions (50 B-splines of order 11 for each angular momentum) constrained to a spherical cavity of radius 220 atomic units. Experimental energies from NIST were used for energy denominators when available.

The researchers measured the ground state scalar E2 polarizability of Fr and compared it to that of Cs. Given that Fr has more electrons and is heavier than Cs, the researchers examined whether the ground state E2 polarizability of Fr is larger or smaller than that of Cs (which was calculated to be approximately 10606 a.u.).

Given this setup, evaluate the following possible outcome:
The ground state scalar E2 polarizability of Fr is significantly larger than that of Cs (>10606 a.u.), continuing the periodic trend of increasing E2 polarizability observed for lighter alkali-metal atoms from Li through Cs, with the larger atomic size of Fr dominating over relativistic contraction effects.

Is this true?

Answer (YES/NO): NO